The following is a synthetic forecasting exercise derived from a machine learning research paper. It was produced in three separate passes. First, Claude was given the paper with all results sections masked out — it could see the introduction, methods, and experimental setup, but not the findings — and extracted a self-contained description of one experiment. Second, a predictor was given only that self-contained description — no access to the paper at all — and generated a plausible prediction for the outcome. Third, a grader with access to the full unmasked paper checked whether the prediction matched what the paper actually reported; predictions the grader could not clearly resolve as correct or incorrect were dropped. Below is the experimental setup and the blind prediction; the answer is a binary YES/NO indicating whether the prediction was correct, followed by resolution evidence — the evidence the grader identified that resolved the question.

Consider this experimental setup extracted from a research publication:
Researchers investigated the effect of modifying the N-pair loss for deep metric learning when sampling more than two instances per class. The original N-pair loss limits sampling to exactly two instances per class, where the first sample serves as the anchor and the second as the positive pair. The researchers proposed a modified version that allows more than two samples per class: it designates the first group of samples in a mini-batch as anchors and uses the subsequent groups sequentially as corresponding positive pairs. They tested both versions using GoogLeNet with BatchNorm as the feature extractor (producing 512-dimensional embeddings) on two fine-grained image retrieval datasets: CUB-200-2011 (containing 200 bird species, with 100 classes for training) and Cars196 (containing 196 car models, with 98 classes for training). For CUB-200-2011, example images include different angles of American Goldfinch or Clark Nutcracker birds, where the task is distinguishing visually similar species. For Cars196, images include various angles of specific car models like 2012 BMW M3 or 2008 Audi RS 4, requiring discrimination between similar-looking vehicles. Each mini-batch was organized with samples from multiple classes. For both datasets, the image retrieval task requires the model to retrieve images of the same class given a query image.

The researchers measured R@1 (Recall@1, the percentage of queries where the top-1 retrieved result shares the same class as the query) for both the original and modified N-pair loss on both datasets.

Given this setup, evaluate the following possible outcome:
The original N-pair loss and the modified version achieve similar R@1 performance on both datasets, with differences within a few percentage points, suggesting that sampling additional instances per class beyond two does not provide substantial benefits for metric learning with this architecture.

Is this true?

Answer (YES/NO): YES